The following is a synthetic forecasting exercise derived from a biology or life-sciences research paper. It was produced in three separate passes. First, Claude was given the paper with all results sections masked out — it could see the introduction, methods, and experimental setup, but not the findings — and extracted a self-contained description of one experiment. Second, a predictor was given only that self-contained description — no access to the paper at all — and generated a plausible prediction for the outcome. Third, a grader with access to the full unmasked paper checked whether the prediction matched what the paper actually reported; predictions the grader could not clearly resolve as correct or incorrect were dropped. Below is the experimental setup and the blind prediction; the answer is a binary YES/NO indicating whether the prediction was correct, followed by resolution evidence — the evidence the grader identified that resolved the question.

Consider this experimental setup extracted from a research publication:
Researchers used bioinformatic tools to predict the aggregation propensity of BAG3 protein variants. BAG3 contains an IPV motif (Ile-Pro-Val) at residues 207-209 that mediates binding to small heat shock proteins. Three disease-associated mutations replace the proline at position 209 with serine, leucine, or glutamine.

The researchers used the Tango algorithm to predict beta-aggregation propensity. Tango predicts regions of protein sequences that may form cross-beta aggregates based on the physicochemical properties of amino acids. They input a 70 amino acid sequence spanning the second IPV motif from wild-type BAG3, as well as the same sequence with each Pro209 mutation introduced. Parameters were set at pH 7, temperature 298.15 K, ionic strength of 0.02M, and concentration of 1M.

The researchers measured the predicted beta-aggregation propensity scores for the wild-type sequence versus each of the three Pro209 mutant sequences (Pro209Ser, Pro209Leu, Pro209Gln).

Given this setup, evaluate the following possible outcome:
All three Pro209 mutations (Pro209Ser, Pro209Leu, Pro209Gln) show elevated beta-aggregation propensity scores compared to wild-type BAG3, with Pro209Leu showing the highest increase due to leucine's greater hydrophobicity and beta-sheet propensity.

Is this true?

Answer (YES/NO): YES